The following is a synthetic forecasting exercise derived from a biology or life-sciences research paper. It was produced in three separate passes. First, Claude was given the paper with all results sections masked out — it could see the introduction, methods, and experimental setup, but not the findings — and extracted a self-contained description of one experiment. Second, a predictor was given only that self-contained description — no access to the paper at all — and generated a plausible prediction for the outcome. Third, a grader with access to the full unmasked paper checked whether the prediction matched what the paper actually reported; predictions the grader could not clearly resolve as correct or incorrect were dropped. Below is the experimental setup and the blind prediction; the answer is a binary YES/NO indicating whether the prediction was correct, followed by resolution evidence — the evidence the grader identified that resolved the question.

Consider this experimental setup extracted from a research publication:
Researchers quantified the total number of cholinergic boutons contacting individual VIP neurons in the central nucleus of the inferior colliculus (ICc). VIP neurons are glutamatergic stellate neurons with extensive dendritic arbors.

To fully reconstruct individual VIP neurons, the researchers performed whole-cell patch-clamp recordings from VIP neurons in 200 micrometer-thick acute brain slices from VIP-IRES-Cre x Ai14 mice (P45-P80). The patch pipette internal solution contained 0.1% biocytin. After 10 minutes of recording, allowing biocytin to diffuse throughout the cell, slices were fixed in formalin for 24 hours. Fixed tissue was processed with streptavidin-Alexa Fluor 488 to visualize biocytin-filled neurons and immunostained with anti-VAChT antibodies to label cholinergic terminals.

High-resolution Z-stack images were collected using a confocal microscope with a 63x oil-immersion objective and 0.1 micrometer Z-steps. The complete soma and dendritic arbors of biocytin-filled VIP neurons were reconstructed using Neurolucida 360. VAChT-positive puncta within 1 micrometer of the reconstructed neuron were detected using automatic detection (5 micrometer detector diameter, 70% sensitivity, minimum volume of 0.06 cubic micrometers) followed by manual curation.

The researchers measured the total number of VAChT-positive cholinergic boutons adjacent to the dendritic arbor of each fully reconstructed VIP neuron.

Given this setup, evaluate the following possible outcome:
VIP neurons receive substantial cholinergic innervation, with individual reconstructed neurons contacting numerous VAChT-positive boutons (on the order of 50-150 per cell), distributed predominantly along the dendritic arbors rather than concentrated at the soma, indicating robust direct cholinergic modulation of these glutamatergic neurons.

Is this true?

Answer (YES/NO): NO